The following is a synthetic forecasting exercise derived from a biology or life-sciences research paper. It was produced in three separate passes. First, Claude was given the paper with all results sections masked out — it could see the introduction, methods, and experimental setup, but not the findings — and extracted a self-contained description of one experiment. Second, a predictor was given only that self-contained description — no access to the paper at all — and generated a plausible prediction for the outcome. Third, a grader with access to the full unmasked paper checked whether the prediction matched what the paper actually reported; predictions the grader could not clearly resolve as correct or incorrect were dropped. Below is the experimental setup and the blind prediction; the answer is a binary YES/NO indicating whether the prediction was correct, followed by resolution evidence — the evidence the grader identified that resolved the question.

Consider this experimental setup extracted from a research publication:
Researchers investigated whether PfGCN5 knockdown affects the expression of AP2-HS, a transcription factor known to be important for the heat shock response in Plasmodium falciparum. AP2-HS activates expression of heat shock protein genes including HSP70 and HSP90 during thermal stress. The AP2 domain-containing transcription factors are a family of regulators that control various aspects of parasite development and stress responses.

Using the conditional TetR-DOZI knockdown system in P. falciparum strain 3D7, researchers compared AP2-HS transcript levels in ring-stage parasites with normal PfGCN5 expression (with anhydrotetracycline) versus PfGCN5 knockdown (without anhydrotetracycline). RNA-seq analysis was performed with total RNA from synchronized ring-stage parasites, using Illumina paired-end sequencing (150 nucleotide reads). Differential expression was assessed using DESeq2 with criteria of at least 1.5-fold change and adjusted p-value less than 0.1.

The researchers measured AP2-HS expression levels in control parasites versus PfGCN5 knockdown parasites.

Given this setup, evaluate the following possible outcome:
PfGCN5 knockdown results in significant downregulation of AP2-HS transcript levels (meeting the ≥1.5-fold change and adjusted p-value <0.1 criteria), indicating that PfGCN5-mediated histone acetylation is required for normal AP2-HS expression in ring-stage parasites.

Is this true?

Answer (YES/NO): NO